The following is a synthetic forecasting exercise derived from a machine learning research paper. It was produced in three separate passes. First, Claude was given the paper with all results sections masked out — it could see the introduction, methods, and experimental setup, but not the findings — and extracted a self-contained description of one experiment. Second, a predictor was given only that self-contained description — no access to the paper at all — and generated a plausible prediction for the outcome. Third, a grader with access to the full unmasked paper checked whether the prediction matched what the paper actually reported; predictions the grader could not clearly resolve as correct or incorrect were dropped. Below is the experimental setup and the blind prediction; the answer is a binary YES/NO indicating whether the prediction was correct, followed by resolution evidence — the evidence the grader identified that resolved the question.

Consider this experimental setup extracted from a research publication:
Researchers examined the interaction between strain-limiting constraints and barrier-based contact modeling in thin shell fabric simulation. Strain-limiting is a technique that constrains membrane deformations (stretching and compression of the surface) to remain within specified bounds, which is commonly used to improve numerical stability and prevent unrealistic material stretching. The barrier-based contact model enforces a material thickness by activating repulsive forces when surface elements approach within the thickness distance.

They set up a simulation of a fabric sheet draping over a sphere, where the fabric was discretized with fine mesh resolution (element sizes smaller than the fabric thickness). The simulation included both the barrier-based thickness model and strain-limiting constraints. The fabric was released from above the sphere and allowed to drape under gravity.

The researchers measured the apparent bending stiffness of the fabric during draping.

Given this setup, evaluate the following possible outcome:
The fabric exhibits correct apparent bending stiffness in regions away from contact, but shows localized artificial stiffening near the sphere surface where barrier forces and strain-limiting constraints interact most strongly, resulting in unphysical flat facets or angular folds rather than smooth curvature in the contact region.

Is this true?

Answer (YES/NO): NO